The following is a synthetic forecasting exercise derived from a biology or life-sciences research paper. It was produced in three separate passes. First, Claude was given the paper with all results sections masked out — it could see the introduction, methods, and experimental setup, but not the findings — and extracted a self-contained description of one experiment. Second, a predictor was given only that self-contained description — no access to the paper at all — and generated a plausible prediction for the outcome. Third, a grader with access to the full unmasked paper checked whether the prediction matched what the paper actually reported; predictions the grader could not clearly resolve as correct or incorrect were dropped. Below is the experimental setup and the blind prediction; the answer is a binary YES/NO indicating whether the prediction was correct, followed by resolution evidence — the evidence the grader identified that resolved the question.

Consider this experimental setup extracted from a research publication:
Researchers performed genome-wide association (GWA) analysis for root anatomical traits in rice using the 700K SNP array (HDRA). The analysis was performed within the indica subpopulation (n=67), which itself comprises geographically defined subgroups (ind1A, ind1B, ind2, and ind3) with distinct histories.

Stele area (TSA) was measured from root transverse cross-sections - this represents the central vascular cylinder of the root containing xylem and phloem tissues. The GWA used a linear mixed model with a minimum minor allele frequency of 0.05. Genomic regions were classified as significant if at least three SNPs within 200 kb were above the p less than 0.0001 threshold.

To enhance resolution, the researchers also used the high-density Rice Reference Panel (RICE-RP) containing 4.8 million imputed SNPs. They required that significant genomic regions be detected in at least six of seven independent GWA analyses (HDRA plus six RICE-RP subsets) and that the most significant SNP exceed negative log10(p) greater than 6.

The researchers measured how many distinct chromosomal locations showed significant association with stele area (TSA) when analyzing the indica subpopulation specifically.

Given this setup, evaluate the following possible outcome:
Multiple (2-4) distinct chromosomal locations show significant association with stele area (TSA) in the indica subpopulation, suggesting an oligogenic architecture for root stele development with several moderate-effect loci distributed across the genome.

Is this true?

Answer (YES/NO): NO